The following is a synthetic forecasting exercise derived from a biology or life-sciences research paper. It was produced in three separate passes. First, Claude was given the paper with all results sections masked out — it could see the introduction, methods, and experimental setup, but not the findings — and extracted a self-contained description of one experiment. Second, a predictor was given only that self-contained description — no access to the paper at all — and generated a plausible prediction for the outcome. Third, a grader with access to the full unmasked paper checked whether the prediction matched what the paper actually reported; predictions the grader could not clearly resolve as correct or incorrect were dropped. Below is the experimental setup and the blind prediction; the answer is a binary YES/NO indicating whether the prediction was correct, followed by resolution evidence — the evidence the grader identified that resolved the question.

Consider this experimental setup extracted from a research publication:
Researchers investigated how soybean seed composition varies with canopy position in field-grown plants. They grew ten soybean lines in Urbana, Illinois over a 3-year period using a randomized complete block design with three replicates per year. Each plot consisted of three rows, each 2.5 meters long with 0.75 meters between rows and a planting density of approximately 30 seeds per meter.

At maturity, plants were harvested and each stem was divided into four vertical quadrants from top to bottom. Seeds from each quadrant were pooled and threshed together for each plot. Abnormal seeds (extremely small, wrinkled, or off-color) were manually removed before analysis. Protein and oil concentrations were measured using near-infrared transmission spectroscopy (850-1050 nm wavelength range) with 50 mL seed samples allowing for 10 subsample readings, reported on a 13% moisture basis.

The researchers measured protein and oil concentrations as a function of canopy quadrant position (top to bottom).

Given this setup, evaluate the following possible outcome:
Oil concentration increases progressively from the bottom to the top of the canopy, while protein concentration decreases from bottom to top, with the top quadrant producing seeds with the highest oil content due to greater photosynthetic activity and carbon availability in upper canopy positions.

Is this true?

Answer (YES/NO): NO